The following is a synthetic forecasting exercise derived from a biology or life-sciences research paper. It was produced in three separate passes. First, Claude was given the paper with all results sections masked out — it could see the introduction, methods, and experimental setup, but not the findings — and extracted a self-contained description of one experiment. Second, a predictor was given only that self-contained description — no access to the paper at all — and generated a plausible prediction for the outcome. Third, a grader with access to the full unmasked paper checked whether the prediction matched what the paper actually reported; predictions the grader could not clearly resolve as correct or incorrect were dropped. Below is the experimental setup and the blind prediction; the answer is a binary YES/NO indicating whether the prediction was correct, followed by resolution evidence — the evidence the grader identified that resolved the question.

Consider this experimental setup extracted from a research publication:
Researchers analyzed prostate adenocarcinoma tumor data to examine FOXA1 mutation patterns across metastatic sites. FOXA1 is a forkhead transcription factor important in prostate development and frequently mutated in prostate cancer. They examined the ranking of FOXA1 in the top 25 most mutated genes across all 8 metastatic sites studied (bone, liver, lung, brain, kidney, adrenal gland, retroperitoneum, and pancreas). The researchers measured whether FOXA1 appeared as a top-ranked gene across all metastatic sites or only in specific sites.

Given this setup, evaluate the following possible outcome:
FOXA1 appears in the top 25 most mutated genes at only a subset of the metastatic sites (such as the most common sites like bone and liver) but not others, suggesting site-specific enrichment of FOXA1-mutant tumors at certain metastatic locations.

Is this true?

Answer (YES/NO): YES